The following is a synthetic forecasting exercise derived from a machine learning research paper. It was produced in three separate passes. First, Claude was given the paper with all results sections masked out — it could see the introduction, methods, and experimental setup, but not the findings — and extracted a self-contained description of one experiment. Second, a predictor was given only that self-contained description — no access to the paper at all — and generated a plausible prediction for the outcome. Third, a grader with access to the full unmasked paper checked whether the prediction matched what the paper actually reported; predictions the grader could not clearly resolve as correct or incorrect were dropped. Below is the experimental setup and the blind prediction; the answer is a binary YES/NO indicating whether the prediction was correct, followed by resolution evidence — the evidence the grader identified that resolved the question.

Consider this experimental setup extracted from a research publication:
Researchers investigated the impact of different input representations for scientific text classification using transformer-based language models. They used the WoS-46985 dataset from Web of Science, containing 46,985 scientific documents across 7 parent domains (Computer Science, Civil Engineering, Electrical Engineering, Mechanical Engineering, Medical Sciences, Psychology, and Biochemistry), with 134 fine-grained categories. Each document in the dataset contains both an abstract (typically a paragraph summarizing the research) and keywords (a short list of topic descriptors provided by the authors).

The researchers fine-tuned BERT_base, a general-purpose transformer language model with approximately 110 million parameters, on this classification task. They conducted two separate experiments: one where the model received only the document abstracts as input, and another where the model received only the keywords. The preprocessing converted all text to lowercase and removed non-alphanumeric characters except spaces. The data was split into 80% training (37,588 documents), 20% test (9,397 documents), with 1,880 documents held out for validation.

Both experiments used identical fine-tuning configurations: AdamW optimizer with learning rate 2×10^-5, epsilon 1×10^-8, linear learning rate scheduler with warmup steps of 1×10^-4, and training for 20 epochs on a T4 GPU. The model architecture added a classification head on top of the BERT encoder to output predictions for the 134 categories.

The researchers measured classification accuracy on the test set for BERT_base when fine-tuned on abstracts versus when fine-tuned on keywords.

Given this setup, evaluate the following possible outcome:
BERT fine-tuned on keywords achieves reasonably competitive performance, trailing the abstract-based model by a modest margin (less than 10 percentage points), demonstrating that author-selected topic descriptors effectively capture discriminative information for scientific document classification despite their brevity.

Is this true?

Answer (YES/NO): YES